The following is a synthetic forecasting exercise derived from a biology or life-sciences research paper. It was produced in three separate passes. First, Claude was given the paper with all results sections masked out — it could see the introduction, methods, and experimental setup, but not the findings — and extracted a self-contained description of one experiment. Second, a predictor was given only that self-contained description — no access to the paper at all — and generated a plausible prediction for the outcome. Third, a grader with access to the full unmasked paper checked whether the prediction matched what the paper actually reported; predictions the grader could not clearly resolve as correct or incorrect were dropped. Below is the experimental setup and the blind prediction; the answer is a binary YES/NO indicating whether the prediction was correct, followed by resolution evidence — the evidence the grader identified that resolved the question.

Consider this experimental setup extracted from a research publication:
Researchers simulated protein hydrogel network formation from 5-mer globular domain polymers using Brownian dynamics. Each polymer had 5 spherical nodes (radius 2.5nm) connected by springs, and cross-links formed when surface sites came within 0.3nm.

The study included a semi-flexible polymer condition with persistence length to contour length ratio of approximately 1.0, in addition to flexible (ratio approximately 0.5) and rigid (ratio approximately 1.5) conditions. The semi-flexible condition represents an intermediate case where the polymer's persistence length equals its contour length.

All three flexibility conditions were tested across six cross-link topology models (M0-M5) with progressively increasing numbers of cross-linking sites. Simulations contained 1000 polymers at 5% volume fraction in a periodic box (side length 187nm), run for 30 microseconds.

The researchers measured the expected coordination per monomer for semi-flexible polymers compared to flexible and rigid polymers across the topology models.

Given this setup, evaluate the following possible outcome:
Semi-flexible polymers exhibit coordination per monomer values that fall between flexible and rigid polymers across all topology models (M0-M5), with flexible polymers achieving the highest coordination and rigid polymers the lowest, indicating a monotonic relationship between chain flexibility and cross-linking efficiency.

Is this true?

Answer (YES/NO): YES